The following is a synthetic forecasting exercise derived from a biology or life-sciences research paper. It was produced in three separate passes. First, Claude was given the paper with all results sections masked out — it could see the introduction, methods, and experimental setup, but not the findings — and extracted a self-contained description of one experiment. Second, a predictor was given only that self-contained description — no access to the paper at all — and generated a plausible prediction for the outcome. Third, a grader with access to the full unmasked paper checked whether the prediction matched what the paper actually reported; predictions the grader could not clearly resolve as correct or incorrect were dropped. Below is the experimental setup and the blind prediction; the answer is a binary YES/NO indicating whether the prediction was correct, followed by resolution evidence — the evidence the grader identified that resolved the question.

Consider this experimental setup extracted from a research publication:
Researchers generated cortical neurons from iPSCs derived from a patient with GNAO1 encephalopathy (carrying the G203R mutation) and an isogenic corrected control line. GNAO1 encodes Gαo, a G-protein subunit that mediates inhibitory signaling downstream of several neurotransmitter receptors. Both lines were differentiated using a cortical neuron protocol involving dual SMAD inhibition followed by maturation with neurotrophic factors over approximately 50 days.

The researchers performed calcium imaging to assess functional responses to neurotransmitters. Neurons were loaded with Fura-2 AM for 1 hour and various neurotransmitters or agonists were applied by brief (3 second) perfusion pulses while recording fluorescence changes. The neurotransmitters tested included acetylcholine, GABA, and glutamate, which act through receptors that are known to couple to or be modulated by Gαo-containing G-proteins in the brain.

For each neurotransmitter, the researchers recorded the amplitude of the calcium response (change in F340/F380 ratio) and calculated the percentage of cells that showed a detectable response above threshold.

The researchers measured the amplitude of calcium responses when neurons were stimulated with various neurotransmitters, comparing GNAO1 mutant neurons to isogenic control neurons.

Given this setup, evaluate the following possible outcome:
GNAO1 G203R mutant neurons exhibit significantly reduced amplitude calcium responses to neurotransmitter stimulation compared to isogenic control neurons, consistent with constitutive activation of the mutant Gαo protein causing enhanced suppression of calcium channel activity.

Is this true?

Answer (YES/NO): NO